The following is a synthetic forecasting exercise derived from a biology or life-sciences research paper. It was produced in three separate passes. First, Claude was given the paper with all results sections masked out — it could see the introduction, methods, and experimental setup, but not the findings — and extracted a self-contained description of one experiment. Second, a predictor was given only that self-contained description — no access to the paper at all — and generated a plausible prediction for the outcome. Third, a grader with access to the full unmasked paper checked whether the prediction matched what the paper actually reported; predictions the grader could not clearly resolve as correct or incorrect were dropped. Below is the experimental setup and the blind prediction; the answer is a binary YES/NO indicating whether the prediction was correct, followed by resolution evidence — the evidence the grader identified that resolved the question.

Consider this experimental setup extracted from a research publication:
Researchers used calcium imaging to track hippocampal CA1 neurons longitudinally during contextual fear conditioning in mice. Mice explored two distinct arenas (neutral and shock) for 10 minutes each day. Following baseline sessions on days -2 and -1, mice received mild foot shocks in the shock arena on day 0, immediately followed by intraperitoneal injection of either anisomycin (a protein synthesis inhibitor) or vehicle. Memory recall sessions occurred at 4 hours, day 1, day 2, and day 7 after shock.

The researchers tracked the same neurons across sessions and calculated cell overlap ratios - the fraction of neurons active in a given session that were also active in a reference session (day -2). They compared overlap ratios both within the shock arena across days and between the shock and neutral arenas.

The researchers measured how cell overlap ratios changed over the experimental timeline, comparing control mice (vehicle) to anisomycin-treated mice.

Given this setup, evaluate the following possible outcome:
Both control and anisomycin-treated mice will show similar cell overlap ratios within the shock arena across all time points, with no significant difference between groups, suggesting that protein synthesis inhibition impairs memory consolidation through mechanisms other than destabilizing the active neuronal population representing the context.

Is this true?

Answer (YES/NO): NO